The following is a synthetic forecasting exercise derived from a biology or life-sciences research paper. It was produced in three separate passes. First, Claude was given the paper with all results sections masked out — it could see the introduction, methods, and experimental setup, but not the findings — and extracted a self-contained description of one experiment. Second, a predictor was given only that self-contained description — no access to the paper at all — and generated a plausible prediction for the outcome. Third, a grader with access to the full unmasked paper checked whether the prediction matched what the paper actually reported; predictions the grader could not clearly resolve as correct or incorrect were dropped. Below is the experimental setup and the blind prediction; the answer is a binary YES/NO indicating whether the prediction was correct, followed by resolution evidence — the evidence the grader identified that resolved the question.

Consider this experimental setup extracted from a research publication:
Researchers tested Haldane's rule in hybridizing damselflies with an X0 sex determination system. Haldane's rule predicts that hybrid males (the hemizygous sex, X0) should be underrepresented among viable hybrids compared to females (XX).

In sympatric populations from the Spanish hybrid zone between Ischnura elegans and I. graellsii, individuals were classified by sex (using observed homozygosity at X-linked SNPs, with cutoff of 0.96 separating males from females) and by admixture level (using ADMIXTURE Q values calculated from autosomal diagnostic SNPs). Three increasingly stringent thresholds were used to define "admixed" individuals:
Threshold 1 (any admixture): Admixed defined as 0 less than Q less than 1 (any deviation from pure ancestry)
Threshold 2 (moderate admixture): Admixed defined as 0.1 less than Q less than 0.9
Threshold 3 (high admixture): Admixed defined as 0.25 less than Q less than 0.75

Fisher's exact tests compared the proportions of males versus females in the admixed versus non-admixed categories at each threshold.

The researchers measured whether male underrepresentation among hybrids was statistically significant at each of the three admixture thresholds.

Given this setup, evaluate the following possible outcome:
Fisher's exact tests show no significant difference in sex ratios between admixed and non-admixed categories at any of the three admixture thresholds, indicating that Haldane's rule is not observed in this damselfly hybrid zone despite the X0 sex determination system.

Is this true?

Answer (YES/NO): NO